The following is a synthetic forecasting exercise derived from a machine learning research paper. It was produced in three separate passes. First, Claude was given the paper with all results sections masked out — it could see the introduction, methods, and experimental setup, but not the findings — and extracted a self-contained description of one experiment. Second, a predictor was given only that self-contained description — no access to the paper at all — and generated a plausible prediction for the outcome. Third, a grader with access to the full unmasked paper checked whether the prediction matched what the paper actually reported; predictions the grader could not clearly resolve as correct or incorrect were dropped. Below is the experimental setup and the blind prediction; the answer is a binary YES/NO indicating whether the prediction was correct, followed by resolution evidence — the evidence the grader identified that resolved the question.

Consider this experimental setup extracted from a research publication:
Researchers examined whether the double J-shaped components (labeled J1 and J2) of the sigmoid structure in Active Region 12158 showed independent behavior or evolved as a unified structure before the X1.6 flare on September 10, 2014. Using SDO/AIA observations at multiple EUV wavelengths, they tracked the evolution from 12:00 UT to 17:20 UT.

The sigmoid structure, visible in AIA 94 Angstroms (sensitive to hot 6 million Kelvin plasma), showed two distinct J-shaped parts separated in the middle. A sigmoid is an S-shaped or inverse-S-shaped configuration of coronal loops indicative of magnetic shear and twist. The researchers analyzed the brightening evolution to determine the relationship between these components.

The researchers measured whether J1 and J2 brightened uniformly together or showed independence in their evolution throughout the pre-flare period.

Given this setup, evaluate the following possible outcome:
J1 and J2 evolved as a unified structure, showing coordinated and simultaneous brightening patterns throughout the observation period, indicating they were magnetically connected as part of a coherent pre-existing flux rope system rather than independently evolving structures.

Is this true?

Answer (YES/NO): NO